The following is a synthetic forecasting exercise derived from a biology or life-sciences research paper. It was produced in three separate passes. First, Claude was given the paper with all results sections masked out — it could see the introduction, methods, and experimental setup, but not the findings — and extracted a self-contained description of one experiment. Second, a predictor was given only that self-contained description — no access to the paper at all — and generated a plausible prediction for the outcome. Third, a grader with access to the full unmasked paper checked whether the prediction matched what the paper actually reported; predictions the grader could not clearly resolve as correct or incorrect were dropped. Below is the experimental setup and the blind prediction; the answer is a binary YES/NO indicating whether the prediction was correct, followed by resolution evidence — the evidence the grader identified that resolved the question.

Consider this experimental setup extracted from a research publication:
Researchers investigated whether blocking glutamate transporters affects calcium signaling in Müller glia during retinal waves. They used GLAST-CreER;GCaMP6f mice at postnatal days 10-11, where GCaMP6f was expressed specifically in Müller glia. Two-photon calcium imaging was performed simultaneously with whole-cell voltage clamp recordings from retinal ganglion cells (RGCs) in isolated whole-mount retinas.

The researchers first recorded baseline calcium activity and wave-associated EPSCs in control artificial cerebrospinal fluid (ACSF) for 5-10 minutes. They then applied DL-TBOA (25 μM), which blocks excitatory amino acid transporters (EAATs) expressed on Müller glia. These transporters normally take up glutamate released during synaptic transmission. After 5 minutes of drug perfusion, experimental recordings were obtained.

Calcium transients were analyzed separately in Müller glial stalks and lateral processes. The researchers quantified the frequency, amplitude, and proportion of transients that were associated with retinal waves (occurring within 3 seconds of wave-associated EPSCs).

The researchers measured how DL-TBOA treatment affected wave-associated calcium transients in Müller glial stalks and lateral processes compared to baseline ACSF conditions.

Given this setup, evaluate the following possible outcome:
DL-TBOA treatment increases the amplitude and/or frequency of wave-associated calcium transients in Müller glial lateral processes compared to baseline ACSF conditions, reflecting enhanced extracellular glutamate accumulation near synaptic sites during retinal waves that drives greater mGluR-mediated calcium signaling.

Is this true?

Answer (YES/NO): NO